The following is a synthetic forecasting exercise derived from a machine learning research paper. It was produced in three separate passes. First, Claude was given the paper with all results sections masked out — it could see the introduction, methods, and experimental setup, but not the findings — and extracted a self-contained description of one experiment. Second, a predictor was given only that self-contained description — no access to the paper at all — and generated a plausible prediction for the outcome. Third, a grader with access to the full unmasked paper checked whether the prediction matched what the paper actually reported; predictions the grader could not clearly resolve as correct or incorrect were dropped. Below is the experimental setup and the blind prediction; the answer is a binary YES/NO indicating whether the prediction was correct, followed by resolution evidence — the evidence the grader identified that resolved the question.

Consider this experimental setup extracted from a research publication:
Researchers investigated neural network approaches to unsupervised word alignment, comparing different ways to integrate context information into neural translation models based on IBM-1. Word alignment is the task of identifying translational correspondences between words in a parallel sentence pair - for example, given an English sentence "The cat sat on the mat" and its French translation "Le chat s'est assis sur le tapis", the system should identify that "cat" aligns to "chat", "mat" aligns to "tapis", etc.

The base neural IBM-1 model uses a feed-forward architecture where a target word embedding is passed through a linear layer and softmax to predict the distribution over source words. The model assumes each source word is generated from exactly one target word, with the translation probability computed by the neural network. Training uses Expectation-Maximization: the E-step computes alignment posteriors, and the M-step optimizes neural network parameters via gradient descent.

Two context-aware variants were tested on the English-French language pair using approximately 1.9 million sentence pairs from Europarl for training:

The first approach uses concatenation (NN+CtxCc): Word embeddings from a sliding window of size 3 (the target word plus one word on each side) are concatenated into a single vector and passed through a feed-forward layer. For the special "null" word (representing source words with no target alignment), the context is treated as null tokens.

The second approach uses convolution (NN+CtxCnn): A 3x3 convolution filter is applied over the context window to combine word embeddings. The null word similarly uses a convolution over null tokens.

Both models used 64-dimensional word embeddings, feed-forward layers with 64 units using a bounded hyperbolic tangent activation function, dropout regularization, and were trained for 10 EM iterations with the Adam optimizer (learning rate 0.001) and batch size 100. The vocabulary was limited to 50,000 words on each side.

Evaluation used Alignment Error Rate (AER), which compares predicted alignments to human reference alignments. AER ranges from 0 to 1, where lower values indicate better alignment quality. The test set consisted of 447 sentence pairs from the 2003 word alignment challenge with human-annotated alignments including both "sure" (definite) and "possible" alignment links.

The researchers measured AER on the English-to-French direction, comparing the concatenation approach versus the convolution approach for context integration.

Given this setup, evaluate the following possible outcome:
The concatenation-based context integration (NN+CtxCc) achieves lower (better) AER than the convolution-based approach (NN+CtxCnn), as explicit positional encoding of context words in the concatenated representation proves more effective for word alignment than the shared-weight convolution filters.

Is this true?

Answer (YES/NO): NO